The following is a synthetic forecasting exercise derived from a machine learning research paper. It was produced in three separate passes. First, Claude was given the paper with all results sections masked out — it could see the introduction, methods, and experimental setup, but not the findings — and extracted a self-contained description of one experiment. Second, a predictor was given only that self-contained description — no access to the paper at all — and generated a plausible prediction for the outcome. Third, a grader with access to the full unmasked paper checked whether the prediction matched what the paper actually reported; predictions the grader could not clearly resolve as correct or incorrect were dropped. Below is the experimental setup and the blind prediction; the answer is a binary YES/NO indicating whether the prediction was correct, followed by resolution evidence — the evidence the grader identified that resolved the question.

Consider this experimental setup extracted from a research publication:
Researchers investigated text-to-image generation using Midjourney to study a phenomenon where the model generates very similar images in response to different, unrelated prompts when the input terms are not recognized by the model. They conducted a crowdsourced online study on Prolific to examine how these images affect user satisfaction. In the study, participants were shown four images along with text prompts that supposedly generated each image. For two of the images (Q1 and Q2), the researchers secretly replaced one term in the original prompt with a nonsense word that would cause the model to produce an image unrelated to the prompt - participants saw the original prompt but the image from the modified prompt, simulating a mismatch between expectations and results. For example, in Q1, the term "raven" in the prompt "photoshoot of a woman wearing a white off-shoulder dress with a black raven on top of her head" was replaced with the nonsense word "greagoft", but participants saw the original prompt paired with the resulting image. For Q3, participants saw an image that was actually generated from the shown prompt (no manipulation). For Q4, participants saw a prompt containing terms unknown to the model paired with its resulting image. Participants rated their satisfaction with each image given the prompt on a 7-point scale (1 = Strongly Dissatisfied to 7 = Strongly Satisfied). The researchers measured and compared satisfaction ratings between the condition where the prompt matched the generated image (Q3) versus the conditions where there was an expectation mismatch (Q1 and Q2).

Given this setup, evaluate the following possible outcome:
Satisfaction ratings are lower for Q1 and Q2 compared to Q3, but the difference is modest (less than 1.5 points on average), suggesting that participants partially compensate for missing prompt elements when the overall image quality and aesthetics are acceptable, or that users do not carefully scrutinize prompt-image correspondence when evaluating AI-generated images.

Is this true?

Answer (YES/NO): NO